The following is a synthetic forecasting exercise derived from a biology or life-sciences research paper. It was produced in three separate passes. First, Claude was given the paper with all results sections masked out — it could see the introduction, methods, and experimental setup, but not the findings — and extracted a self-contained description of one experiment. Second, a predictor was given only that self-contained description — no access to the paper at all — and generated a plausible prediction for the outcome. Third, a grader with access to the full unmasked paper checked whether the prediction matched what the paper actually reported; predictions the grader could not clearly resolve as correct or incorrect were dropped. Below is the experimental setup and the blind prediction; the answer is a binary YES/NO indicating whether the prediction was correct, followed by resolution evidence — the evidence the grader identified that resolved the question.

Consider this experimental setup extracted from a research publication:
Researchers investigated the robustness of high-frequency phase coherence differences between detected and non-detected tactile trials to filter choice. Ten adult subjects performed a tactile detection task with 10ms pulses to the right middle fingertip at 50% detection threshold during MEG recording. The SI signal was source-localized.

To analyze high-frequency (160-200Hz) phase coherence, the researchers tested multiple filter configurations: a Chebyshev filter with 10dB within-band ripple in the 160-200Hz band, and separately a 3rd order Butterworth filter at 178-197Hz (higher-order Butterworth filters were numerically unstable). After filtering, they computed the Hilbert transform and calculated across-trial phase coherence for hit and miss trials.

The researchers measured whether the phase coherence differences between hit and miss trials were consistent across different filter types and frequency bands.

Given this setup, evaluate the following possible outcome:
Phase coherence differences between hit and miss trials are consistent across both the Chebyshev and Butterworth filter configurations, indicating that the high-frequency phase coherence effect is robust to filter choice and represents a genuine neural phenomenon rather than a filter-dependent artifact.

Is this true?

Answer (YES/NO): YES